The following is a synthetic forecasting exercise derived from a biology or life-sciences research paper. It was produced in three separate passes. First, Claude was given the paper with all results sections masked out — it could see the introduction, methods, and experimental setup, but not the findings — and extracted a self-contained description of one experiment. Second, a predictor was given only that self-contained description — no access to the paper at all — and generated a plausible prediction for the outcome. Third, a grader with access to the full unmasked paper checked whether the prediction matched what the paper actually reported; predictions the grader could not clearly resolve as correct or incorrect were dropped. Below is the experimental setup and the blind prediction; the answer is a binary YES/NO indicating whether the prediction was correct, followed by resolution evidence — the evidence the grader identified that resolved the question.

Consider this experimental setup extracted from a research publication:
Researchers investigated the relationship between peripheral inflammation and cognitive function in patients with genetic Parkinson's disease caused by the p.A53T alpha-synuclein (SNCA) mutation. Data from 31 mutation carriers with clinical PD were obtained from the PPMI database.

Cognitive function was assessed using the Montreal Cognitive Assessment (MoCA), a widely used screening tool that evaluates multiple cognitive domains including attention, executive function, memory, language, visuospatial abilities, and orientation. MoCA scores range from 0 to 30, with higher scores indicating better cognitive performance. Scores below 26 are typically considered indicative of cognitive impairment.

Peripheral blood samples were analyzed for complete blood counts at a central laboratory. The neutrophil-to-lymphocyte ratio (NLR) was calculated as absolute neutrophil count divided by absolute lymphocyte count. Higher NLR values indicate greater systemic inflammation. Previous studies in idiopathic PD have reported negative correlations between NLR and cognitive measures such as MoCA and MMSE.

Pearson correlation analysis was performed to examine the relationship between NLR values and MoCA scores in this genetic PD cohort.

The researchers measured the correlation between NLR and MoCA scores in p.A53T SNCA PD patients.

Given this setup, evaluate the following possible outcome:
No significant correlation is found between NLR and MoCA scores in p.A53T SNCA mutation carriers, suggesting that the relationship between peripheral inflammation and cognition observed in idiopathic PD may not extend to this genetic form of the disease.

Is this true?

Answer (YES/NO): YES